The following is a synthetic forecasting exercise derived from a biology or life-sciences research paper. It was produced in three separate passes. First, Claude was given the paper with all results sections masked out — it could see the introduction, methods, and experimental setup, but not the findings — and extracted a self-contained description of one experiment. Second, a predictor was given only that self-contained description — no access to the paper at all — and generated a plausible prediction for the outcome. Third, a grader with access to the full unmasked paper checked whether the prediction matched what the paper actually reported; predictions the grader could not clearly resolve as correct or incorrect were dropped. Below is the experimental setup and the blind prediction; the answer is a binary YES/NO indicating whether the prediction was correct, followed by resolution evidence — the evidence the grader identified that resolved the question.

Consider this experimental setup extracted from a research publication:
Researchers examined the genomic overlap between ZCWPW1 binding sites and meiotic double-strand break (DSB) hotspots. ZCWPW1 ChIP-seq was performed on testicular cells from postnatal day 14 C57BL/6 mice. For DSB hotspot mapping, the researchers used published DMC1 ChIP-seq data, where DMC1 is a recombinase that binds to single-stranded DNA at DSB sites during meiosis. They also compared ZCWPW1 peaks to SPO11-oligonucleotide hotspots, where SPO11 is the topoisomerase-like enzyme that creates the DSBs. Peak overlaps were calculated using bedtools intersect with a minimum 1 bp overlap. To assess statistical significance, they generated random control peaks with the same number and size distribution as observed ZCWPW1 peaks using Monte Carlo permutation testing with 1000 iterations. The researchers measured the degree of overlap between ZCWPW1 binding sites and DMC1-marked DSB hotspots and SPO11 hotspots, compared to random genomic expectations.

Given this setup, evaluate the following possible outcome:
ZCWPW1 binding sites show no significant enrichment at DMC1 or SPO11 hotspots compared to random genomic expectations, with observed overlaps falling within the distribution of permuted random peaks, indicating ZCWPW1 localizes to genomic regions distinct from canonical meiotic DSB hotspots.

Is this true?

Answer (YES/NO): NO